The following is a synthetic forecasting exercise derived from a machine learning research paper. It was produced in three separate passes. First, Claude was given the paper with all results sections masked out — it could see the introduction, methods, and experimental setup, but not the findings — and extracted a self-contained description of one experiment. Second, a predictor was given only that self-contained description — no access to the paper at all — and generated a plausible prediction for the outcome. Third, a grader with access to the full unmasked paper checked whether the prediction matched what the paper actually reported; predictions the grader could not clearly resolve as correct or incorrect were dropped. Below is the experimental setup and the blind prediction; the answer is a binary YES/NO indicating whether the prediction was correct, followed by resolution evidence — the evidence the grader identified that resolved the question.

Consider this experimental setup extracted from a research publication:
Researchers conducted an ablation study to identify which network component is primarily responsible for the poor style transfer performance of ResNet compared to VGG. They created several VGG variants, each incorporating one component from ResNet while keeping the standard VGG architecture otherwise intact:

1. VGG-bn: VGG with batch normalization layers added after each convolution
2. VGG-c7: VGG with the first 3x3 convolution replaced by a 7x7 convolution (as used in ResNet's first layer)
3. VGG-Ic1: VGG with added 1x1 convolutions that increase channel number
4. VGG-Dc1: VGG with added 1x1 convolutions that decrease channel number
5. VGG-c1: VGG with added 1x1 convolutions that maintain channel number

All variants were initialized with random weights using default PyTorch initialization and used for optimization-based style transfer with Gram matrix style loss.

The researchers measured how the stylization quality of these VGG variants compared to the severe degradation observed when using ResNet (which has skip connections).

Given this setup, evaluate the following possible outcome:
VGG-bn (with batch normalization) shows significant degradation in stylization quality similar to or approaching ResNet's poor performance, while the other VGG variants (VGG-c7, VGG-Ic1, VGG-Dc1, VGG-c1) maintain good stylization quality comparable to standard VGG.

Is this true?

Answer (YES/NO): NO